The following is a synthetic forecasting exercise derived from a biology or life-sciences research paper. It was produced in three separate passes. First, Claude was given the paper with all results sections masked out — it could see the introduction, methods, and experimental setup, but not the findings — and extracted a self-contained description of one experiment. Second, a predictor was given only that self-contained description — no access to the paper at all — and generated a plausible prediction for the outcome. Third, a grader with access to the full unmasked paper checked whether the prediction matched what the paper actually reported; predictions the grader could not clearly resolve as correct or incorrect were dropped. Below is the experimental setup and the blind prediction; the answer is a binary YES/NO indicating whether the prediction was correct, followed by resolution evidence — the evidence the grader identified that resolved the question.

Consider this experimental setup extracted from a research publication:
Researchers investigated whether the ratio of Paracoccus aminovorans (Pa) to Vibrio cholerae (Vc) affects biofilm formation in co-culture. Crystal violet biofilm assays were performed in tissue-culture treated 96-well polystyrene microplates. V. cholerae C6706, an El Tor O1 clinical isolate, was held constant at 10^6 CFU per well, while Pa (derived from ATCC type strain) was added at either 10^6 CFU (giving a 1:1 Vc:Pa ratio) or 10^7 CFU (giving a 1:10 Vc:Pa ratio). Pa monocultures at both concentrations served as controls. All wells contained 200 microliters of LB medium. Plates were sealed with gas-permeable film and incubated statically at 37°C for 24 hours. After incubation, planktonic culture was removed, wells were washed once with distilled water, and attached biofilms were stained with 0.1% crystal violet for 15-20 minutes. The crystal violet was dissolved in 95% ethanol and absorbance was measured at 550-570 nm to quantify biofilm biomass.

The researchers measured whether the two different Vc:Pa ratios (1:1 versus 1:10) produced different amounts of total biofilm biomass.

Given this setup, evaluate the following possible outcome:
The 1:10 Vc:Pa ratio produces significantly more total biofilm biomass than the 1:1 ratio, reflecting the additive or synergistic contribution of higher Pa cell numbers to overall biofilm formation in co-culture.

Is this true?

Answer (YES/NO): YES